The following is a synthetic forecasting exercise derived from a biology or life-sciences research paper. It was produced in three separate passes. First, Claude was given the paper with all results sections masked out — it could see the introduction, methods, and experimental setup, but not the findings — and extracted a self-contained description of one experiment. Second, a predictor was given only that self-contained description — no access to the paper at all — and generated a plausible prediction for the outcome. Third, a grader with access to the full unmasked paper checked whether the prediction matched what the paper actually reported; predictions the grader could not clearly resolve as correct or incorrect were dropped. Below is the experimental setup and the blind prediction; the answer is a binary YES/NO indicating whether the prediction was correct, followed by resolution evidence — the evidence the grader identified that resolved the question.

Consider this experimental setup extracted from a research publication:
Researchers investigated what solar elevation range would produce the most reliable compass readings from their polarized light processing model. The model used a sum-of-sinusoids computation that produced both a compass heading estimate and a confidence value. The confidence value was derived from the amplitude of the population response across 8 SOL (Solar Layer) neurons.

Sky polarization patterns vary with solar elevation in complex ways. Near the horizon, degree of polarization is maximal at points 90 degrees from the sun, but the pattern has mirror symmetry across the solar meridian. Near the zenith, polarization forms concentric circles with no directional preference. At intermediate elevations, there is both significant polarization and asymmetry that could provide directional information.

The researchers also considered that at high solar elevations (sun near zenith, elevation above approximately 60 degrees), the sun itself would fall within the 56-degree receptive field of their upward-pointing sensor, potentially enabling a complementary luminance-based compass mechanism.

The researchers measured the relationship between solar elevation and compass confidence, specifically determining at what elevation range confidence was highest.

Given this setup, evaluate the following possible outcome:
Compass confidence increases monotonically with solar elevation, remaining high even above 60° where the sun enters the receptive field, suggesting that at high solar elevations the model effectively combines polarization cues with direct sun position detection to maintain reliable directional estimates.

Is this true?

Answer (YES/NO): NO